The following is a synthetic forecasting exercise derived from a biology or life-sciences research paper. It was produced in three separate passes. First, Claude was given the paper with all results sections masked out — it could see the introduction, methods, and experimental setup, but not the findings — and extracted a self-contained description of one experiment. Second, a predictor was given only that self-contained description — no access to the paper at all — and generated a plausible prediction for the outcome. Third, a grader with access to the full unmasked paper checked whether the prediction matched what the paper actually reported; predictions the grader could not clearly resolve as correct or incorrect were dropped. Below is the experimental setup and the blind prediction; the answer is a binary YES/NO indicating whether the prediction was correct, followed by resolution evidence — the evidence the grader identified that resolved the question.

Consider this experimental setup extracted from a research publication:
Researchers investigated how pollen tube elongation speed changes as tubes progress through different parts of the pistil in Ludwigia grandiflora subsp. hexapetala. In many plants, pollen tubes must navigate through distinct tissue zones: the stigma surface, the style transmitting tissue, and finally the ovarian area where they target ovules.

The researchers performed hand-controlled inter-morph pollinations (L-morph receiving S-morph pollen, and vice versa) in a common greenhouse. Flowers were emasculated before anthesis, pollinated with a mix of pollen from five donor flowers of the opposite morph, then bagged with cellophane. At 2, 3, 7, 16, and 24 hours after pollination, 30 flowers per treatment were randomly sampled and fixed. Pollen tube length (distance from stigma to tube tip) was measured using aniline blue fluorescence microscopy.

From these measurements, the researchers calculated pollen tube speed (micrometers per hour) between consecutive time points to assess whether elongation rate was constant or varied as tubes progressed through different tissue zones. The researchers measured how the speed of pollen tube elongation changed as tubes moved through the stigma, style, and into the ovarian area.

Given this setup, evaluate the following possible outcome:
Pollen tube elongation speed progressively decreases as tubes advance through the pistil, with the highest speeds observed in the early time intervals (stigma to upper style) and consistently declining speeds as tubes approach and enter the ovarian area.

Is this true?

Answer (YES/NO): NO